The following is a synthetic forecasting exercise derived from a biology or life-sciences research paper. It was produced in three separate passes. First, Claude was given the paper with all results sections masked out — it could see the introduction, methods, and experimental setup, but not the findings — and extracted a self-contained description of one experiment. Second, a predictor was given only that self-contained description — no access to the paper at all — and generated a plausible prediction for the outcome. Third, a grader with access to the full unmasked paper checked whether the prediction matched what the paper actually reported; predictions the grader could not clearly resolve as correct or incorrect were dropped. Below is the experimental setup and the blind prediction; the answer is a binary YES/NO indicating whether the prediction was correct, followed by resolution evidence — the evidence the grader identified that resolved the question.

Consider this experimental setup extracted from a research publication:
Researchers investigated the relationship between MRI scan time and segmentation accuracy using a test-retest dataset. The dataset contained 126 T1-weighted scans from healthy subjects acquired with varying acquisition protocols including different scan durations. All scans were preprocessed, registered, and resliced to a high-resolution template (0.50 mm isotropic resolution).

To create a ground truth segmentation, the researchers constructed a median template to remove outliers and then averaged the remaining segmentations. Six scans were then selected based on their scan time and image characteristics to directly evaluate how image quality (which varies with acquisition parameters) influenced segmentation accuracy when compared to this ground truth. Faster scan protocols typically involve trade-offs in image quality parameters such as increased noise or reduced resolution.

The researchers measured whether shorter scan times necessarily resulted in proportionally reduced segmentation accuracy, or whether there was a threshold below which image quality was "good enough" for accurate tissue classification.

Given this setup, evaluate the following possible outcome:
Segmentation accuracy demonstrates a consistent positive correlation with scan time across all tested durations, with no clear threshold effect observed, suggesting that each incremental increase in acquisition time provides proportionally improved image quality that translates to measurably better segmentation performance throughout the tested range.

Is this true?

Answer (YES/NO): NO